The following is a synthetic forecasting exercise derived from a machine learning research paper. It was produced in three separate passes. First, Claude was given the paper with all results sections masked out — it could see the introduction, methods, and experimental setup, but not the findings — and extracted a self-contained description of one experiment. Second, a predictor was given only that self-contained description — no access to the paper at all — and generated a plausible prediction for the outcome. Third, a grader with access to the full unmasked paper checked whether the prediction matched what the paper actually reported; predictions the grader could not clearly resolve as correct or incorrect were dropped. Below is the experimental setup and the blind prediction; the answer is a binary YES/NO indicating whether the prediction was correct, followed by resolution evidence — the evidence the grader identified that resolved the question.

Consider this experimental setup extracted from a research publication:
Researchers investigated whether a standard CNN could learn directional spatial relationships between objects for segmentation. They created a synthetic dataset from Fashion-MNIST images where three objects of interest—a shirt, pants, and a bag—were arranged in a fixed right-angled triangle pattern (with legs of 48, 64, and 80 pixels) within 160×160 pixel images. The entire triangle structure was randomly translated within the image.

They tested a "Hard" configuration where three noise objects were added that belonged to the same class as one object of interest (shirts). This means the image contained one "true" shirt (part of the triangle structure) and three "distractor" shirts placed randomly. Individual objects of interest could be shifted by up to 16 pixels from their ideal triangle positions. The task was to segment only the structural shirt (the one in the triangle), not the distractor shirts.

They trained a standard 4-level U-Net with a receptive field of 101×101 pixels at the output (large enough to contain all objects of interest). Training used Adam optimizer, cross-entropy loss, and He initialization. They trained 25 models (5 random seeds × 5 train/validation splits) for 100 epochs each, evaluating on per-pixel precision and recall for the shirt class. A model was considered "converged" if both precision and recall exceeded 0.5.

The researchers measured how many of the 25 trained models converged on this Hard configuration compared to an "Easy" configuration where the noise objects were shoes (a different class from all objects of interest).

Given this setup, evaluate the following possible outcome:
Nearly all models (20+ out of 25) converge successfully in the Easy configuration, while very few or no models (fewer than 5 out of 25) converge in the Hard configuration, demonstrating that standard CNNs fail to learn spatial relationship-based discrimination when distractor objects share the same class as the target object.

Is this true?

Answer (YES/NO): NO